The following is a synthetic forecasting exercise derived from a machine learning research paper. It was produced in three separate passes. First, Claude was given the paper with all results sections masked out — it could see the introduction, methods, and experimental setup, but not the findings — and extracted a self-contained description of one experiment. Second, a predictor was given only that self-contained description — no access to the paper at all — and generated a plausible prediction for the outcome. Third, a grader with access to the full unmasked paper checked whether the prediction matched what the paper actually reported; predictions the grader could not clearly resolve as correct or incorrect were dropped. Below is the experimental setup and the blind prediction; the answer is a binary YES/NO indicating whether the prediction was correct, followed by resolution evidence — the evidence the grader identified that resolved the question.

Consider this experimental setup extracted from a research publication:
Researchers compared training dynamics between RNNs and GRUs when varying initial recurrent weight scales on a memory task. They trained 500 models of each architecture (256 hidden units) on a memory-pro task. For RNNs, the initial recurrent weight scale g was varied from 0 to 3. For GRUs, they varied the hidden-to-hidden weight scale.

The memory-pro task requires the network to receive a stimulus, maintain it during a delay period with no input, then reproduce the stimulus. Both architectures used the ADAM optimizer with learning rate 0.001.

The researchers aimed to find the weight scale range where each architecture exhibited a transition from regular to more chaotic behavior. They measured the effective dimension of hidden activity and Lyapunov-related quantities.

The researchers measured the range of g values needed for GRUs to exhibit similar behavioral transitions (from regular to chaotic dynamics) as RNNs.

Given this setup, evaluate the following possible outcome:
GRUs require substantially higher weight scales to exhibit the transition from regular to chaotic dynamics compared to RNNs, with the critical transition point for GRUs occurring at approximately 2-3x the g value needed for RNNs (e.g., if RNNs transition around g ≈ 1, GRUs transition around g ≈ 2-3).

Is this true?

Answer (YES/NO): NO